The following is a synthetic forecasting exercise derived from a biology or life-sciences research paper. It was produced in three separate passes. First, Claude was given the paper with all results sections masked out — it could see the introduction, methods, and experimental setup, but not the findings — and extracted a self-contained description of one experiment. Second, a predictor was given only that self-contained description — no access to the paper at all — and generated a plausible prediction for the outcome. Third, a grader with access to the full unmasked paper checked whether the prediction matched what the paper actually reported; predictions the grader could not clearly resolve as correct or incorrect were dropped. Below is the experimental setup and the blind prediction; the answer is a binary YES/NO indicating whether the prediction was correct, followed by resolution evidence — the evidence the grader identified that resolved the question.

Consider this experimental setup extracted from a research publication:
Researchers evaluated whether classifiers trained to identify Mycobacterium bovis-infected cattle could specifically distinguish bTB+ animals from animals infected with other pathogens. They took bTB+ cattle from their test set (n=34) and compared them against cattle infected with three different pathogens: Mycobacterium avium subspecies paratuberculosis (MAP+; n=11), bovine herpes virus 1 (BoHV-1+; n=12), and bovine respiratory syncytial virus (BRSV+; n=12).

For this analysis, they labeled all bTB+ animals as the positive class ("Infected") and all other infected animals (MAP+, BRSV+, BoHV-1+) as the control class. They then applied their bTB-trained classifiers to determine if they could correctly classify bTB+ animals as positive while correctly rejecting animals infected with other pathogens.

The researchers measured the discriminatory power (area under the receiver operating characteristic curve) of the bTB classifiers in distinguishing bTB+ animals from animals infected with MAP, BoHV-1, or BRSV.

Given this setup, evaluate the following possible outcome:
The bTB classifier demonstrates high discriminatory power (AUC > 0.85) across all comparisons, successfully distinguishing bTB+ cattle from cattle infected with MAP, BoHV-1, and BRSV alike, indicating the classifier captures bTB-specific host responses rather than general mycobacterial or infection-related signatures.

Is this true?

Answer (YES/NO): NO